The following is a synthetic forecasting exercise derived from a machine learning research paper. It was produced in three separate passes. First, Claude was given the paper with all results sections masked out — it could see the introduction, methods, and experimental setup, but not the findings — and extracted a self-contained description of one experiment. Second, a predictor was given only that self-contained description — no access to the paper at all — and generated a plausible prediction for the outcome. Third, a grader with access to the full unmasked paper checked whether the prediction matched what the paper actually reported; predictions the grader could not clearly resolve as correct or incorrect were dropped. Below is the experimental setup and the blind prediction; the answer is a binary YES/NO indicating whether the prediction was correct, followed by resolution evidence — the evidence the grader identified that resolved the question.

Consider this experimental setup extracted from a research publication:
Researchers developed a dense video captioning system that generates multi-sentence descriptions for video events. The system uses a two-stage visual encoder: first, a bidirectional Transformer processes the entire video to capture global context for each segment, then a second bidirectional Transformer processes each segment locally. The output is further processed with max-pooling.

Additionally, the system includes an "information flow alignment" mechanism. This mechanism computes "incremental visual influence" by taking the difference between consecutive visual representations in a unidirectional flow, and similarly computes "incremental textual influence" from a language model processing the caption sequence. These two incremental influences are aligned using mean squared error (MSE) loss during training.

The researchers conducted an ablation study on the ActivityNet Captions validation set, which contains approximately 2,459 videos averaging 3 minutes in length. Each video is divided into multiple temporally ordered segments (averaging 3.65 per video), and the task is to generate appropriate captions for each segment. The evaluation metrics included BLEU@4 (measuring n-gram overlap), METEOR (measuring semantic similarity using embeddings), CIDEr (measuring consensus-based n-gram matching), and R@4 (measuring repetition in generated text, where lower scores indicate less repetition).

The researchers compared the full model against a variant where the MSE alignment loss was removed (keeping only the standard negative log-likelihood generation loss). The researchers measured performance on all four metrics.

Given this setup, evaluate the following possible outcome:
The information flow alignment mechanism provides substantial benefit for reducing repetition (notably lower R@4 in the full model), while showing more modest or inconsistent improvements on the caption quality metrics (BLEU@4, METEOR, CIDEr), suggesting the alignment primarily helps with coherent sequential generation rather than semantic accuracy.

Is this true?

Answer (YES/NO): NO